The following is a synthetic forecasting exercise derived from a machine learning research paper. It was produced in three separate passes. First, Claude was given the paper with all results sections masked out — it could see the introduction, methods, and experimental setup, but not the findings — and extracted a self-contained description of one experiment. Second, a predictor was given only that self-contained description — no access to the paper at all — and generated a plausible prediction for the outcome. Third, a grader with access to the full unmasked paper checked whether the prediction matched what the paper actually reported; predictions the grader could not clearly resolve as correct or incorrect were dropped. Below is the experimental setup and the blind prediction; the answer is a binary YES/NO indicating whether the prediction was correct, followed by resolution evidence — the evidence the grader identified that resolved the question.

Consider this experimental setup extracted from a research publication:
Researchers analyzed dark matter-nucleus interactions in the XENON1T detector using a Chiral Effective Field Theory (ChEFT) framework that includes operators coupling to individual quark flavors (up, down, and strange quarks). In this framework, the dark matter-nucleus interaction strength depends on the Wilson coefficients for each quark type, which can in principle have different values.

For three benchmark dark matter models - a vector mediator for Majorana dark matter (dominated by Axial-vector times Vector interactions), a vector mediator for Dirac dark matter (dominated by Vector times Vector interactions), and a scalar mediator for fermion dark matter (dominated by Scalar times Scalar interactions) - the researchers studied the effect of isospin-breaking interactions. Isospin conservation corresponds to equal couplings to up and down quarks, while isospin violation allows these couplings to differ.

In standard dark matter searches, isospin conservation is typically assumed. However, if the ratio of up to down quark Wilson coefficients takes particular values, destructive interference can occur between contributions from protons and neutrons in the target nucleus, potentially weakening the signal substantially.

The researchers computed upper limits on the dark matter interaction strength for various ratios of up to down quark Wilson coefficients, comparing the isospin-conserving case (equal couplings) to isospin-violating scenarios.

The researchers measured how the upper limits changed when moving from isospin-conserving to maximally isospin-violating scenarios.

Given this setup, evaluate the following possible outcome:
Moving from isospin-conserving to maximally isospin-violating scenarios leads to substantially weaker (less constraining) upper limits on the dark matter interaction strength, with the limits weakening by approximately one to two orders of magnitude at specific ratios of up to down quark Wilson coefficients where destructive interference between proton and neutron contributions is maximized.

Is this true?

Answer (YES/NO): NO